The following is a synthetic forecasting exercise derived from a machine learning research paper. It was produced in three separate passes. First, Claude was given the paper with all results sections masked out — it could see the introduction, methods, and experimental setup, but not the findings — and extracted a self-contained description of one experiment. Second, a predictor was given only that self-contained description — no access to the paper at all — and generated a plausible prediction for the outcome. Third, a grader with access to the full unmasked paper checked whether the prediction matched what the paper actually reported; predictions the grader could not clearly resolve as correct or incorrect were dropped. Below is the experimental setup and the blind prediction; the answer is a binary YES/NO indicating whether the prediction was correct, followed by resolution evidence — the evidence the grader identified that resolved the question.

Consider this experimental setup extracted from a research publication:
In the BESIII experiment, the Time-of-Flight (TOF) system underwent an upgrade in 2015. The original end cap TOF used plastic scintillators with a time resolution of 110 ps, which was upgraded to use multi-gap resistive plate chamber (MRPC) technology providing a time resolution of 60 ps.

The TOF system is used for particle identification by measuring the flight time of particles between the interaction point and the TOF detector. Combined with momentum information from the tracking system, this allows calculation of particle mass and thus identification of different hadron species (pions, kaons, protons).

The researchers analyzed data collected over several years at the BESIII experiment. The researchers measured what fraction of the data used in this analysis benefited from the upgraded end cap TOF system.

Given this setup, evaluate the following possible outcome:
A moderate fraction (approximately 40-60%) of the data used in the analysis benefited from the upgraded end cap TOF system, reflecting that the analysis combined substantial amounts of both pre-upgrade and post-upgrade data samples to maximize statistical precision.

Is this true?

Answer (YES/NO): NO